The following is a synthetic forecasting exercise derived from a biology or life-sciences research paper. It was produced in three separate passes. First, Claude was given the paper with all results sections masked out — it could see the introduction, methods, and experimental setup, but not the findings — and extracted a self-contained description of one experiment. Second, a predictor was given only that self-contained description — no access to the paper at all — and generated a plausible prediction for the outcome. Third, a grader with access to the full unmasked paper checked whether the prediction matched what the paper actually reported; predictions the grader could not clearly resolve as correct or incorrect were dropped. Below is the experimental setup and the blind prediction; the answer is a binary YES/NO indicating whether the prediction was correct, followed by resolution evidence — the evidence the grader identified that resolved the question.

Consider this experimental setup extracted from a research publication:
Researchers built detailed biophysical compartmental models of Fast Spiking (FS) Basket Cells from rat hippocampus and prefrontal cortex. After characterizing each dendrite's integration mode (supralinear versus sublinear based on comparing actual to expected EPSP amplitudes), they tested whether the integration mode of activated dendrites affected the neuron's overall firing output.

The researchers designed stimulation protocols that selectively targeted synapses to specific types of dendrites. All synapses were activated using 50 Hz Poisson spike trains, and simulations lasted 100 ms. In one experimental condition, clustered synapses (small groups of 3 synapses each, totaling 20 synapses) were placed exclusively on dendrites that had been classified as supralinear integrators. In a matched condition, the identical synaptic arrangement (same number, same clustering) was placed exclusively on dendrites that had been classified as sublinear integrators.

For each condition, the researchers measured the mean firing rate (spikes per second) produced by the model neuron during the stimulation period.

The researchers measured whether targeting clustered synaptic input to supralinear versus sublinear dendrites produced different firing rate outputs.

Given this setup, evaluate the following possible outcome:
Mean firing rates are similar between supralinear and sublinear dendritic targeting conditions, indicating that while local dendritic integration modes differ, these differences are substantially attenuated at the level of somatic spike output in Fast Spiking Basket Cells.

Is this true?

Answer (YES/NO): NO